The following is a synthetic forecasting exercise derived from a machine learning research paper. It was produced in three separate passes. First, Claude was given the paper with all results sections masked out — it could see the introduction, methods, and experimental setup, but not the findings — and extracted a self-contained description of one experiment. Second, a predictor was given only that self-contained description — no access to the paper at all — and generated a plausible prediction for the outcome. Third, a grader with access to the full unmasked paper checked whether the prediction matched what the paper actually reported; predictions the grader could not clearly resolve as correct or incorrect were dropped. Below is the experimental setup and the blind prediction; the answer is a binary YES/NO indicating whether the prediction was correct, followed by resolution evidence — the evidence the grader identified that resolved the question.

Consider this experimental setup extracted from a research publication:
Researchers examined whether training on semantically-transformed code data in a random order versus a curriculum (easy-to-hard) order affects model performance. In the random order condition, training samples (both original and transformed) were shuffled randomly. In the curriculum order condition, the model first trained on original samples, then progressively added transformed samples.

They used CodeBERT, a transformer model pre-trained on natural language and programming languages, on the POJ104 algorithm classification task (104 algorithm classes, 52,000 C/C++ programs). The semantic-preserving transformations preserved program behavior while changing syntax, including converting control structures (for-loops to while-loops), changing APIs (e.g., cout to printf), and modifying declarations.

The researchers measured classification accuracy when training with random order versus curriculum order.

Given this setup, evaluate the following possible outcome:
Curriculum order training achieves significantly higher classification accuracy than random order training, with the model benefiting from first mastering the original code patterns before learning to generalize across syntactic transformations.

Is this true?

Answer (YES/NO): NO